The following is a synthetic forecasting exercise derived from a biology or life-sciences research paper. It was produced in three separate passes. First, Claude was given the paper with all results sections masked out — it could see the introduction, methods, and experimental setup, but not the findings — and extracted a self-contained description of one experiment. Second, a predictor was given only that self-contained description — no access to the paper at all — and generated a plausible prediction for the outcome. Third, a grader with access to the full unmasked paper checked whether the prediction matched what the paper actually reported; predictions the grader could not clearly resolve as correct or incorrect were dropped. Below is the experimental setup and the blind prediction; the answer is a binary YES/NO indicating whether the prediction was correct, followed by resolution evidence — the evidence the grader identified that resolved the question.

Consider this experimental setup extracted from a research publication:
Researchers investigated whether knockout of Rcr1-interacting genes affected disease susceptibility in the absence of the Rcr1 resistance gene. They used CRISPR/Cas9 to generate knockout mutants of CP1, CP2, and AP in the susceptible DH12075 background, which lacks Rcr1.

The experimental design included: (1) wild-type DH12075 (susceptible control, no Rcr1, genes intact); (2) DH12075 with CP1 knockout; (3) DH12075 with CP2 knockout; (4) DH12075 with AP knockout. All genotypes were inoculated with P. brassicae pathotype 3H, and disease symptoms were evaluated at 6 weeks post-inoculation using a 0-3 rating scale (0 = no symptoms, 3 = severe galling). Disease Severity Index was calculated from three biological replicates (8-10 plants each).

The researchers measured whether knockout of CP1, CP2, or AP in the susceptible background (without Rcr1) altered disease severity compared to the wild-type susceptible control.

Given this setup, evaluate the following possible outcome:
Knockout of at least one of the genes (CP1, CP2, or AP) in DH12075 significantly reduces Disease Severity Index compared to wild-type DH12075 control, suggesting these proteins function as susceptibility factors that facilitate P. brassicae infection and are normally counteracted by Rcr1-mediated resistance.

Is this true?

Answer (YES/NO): NO